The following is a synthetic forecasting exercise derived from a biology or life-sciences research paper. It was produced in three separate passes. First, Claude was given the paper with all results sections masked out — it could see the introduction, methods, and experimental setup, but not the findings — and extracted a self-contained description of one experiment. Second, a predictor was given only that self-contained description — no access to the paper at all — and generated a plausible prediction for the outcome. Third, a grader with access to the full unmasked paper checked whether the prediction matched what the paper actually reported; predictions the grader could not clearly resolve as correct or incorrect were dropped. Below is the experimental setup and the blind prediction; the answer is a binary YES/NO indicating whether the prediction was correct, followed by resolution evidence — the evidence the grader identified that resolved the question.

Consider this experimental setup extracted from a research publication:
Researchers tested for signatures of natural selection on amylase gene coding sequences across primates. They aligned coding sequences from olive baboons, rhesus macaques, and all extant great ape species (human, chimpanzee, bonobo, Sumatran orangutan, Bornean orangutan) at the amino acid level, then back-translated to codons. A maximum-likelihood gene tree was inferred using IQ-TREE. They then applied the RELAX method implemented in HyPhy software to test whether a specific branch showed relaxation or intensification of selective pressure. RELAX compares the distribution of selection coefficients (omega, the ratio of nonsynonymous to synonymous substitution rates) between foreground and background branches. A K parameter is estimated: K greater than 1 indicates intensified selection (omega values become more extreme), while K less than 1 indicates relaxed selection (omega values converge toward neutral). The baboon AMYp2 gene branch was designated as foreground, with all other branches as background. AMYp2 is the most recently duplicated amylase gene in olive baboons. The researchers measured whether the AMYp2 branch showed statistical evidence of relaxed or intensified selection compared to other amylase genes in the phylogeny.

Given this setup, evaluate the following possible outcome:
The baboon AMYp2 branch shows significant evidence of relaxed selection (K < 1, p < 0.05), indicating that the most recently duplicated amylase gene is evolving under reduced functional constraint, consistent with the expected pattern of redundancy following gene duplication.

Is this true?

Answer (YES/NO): NO